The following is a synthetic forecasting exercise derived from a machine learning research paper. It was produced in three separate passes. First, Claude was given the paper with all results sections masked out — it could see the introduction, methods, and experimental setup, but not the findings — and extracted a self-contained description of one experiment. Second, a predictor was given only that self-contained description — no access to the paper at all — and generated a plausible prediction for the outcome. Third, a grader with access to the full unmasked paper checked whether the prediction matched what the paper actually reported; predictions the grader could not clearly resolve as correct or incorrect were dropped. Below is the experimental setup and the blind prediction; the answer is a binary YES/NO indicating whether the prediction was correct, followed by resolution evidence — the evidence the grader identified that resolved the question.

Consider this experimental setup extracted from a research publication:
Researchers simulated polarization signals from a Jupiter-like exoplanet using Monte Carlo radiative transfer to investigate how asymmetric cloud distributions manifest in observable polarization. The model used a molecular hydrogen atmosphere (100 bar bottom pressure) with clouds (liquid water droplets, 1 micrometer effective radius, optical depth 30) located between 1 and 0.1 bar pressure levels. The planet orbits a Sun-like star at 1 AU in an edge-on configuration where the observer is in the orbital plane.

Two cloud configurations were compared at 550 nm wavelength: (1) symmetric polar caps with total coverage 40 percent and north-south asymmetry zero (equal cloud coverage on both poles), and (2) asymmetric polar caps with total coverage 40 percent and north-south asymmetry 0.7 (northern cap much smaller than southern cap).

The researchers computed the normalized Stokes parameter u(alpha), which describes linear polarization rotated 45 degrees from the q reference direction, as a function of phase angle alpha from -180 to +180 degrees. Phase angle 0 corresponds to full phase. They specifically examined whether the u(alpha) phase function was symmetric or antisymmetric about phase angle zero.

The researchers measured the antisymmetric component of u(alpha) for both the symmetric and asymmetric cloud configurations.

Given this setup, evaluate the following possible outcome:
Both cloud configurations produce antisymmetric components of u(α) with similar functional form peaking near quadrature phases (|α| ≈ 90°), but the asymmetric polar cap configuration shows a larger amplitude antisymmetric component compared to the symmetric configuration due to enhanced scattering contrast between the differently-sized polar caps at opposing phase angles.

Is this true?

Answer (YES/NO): NO